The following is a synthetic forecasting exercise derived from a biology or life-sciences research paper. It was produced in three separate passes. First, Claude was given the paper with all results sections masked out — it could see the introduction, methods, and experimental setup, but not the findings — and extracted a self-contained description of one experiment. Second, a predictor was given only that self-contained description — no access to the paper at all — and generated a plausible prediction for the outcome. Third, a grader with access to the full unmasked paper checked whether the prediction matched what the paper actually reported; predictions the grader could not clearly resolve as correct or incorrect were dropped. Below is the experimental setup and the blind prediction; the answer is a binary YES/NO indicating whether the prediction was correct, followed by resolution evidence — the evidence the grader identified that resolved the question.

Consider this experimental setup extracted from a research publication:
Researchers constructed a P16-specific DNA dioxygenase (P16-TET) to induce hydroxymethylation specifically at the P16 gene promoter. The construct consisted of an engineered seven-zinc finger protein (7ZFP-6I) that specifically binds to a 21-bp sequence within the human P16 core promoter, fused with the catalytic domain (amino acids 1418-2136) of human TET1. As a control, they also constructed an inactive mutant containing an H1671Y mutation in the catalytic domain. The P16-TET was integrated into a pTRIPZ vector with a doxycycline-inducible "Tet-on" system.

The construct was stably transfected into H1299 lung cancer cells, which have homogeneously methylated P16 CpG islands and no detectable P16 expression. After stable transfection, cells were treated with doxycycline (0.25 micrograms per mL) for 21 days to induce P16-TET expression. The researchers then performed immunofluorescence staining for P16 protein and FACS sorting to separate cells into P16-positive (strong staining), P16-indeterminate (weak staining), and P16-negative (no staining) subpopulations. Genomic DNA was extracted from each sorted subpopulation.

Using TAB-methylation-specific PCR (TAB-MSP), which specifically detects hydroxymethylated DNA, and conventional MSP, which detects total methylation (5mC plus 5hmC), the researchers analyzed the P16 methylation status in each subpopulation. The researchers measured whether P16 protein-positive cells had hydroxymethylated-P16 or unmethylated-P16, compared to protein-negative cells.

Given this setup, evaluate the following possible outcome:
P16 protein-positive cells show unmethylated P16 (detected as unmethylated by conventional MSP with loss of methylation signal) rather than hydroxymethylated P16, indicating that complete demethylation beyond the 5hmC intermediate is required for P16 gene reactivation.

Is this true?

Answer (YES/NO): YES